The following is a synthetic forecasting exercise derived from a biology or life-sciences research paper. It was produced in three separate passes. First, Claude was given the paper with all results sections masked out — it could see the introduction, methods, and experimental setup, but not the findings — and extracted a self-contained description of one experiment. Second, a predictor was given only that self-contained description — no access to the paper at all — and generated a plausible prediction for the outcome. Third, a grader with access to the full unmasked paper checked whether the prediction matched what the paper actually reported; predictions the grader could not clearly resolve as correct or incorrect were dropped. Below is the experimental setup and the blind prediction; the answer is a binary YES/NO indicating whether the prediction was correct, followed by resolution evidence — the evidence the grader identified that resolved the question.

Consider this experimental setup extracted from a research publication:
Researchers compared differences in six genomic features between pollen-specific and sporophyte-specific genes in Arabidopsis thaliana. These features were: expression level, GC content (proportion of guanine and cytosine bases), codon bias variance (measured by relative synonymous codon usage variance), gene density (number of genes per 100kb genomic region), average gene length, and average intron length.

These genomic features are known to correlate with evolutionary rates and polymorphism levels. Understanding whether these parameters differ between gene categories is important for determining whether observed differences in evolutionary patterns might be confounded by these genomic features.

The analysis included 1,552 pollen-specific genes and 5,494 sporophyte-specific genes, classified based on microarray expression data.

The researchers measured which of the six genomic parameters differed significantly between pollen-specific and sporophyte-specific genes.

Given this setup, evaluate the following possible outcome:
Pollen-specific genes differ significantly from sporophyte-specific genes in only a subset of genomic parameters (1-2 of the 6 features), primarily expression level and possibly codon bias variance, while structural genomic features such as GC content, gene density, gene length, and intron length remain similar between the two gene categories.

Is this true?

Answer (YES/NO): NO